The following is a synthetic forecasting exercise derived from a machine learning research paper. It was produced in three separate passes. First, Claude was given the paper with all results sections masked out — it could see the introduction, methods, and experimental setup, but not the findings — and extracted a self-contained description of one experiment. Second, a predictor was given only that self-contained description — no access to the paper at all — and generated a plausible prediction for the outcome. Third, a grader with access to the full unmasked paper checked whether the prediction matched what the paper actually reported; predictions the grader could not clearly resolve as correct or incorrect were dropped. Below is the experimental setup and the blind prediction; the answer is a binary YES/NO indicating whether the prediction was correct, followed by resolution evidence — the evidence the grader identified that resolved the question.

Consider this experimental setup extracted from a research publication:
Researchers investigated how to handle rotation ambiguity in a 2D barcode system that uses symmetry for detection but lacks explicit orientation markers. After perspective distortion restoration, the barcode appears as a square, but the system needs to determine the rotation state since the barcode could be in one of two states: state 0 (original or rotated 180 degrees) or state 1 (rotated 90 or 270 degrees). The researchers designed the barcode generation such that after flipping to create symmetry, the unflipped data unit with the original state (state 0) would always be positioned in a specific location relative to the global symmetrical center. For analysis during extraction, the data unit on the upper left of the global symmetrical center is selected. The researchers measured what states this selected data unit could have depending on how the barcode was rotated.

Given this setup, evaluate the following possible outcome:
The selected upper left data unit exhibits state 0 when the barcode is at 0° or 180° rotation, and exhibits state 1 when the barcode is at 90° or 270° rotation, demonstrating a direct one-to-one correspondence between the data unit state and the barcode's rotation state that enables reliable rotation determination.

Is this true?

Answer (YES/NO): YES